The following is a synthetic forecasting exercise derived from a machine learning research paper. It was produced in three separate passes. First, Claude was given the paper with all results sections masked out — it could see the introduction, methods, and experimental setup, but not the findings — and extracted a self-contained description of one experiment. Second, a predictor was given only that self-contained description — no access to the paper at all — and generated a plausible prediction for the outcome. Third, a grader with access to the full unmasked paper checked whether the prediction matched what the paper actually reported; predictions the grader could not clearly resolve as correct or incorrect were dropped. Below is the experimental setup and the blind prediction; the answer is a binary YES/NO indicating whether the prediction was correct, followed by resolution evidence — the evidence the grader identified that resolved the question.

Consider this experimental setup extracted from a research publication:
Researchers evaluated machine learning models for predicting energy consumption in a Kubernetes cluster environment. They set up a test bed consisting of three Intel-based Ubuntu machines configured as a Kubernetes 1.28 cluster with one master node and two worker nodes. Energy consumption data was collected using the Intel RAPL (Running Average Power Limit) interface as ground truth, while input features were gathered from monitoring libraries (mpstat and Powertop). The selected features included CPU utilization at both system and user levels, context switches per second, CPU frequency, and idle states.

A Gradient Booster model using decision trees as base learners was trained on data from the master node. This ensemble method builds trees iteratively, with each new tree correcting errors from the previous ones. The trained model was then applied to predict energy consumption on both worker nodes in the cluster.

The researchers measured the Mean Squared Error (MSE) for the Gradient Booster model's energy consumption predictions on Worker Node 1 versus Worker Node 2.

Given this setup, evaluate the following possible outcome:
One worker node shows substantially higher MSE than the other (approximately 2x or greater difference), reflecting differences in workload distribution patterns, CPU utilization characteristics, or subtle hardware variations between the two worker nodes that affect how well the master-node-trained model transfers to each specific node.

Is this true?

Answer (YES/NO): NO